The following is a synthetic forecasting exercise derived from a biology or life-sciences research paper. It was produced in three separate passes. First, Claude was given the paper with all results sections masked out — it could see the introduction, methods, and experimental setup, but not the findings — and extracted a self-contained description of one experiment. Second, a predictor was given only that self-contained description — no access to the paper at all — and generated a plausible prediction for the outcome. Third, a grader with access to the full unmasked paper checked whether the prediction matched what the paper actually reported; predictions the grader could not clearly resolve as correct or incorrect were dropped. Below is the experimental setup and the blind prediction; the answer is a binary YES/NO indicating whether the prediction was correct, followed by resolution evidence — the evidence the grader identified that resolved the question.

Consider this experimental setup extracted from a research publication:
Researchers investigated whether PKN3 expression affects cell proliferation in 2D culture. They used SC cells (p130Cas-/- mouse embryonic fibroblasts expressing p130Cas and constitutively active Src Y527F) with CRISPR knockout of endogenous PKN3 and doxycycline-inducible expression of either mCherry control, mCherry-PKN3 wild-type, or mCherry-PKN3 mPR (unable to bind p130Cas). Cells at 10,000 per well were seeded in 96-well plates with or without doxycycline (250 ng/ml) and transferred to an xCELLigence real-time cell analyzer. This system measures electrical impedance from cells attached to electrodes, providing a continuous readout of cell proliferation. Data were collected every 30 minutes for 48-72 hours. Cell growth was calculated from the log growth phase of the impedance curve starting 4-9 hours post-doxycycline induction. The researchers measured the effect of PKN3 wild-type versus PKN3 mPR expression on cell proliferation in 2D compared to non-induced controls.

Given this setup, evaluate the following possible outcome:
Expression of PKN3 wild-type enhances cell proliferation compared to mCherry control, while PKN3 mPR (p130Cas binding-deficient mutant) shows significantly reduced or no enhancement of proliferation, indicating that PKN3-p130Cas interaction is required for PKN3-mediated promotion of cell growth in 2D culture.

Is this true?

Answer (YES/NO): YES